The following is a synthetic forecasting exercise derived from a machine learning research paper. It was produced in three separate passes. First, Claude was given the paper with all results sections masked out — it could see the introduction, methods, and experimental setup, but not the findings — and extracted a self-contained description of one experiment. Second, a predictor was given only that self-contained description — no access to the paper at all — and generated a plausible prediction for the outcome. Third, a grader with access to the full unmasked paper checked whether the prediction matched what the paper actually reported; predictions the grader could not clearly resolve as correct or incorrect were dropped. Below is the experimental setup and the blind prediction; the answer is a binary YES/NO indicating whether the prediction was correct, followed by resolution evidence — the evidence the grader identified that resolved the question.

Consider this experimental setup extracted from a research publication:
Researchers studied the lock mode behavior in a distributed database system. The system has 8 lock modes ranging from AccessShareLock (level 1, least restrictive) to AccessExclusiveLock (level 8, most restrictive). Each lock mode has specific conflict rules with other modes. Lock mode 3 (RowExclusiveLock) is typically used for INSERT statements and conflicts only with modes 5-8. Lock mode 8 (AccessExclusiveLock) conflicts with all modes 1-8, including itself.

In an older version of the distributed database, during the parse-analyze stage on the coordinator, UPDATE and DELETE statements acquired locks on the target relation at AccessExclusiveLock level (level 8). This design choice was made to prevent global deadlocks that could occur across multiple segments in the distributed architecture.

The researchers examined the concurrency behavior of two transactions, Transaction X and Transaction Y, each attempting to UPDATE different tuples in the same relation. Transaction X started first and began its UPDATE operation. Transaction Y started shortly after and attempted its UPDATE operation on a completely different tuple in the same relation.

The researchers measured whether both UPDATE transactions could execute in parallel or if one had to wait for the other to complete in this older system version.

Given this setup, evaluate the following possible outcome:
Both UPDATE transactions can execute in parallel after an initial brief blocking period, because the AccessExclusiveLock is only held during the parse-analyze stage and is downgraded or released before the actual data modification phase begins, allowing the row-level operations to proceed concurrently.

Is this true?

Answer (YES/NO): NO